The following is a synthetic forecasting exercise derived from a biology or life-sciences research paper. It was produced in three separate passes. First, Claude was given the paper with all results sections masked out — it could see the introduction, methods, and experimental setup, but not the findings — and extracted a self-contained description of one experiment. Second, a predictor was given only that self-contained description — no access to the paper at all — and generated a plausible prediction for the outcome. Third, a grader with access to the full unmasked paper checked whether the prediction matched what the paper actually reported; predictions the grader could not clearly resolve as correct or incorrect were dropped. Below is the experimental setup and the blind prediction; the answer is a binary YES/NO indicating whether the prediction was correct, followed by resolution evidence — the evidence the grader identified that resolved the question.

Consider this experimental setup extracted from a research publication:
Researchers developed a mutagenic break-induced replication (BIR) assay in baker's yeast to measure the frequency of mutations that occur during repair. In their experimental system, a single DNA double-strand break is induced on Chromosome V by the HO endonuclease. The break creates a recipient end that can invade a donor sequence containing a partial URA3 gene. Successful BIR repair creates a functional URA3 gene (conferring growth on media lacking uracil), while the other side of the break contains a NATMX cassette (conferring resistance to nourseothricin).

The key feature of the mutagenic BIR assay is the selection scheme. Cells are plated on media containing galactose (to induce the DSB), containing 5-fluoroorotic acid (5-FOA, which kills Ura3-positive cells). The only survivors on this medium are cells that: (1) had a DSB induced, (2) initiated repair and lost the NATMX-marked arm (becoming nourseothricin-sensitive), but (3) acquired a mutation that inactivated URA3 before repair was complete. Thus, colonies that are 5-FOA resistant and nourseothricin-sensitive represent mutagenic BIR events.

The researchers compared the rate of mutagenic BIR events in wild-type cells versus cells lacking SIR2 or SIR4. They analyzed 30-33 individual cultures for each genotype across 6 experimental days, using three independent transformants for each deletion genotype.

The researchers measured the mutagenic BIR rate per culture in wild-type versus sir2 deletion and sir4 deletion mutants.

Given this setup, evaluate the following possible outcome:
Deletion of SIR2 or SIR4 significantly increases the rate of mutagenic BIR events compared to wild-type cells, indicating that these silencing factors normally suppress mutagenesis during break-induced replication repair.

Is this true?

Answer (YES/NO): YES